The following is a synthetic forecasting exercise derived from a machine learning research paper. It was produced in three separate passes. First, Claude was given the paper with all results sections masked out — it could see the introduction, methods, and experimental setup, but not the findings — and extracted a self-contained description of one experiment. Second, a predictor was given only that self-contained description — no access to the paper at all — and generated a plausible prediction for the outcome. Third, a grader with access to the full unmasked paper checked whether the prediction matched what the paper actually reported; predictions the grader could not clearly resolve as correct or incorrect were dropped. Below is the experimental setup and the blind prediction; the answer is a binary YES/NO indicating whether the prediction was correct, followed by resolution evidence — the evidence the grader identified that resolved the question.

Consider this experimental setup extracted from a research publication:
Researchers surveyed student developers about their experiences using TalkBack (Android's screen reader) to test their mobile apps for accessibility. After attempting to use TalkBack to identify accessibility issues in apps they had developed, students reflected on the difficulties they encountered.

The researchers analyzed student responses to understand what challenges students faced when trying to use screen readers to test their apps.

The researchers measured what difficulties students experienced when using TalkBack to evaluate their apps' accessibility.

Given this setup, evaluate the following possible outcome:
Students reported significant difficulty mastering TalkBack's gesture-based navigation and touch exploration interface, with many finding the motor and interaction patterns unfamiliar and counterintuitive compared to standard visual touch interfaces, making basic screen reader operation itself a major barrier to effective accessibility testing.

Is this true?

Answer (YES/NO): NO